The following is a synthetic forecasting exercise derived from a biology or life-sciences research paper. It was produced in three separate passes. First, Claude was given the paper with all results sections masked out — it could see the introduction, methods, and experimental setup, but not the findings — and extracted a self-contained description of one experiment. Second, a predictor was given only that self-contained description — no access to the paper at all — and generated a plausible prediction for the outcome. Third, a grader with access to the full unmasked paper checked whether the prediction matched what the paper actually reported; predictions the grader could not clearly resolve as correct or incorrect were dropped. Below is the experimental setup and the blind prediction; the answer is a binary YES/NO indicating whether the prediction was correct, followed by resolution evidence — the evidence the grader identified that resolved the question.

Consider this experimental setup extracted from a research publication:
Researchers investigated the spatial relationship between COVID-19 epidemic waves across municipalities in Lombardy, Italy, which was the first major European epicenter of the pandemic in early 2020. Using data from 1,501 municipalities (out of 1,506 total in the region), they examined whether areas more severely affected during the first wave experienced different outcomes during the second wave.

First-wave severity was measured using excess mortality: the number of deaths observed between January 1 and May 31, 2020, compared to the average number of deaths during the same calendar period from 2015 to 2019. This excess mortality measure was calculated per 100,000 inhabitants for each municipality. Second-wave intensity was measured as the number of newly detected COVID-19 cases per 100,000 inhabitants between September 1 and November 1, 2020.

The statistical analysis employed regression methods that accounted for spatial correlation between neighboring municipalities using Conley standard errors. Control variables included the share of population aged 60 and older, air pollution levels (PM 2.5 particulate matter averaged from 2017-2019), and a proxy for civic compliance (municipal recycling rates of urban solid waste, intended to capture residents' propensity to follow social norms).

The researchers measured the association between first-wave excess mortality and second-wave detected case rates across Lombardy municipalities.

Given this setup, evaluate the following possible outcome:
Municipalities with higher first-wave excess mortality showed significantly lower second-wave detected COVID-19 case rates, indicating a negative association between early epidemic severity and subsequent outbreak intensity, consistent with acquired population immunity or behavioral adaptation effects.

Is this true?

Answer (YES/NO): YES